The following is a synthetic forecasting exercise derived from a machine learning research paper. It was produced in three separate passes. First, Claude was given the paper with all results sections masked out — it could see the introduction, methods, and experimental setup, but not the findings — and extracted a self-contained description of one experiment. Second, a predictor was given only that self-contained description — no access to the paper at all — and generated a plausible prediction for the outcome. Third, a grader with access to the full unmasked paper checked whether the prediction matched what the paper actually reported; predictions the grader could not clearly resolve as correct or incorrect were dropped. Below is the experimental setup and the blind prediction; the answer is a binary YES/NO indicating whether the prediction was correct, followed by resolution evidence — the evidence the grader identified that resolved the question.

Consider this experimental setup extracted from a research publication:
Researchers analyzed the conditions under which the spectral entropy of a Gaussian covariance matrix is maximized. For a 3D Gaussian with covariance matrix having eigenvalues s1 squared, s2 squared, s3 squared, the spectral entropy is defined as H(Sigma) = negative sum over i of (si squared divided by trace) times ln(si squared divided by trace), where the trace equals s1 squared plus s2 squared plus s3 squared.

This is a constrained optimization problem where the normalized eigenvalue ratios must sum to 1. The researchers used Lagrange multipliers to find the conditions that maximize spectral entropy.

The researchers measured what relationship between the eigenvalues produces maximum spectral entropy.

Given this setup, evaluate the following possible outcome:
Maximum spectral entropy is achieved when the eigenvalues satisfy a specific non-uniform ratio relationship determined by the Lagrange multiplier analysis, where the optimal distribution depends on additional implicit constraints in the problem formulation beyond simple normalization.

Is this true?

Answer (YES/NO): NO